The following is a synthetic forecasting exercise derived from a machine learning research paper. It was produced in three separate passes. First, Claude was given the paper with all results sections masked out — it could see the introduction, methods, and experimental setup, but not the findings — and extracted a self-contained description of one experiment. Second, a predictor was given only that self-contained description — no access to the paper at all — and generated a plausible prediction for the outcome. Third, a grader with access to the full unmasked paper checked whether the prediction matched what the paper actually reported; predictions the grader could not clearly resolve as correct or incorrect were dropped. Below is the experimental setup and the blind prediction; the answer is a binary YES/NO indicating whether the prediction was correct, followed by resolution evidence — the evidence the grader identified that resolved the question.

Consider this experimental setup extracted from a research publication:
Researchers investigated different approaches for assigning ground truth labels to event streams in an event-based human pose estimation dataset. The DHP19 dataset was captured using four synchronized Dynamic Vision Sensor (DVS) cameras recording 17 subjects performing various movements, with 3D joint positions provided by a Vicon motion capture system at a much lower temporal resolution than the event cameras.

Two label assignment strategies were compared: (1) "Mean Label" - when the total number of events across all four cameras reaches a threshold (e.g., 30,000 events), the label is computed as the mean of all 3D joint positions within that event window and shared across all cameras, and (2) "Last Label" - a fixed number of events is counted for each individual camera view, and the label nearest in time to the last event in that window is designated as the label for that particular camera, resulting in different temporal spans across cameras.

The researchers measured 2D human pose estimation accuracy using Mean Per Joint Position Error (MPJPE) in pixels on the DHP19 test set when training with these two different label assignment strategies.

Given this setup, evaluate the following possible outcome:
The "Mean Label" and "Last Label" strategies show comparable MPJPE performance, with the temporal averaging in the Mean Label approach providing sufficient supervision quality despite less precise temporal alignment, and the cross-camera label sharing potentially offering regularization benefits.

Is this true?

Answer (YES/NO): NO